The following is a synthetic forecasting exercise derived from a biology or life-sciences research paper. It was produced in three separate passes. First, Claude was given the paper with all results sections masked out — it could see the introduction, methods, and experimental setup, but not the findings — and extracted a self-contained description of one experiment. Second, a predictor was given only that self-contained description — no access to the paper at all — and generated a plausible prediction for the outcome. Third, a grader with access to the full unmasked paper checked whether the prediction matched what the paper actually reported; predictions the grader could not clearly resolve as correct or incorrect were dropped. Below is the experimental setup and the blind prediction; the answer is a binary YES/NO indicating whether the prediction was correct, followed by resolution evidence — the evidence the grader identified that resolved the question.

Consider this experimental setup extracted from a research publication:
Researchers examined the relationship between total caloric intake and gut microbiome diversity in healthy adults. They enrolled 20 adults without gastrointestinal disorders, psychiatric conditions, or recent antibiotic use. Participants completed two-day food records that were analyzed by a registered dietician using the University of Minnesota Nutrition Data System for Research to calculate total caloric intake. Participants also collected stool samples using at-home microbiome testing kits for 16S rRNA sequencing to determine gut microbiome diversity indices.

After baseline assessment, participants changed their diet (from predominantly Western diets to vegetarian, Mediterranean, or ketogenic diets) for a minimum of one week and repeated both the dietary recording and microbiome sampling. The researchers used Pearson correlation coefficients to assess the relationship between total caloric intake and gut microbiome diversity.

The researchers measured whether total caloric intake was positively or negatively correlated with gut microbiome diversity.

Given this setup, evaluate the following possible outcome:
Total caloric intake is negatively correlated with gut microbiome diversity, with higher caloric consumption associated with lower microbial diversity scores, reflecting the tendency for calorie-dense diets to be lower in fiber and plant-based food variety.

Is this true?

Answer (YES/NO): YES